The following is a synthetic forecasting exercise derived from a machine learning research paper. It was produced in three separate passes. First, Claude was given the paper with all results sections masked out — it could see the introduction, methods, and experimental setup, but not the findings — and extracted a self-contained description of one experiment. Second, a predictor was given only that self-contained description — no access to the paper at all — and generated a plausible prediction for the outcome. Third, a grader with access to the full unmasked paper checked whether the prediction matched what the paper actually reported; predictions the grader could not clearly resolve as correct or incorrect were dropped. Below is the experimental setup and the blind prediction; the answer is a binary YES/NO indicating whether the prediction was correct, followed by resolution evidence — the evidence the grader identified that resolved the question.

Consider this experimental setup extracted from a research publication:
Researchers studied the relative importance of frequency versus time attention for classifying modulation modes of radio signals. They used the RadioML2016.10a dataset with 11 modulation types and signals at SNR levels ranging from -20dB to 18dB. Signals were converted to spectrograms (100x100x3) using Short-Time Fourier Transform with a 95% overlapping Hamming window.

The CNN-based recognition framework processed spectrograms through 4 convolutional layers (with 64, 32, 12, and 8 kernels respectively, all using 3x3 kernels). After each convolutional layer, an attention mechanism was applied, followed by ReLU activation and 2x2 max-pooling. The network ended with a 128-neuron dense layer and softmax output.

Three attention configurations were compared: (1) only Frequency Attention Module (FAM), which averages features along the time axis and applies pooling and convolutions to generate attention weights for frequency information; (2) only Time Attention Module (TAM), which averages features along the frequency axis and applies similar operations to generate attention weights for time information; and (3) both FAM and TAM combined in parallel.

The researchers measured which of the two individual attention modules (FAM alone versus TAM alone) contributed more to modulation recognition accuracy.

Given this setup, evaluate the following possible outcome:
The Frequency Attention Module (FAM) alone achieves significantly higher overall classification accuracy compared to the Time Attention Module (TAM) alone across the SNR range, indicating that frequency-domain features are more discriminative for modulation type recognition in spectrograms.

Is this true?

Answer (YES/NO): NO